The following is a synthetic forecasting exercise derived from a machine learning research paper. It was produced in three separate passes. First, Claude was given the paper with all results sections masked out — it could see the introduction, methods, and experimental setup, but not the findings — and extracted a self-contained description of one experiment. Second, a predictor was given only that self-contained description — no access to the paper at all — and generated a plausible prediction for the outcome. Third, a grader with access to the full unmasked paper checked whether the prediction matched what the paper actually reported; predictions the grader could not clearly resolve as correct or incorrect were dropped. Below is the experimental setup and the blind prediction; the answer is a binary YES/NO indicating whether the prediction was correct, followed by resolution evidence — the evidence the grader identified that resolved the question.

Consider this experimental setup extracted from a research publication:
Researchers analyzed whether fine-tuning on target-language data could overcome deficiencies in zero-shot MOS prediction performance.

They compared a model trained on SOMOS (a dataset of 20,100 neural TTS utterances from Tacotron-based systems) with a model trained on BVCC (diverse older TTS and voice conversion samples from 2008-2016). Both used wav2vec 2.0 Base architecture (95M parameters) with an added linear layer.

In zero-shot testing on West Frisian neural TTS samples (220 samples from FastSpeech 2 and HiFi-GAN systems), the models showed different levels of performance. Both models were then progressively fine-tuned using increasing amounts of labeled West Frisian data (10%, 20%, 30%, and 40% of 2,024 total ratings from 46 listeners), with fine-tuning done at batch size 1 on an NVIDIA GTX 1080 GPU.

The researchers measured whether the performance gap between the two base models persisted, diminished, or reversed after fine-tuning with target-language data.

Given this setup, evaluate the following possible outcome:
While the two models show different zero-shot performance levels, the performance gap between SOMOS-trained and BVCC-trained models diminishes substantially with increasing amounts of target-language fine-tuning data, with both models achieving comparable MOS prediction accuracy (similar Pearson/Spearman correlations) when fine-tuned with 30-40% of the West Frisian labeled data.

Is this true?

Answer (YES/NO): NO